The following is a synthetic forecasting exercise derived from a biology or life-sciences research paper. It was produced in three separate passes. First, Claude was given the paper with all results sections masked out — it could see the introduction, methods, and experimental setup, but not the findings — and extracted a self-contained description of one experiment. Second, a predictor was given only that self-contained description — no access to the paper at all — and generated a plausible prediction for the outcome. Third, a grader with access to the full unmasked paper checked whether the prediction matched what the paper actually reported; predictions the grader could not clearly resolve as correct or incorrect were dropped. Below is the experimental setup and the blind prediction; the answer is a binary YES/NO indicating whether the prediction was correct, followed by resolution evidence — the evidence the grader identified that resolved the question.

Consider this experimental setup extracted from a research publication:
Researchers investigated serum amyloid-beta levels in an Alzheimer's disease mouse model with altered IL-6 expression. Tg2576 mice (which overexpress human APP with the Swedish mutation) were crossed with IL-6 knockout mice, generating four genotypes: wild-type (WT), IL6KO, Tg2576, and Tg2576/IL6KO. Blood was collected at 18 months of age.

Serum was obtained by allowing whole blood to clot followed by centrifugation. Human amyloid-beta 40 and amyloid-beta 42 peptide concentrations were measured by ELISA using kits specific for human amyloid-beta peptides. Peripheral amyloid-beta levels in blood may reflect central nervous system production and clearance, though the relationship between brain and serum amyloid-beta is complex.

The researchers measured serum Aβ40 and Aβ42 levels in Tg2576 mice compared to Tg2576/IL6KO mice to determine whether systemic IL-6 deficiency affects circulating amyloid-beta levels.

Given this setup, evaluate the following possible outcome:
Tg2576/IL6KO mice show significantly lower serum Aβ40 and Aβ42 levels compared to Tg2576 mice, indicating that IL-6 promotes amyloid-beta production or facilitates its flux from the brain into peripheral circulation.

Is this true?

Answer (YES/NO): YES